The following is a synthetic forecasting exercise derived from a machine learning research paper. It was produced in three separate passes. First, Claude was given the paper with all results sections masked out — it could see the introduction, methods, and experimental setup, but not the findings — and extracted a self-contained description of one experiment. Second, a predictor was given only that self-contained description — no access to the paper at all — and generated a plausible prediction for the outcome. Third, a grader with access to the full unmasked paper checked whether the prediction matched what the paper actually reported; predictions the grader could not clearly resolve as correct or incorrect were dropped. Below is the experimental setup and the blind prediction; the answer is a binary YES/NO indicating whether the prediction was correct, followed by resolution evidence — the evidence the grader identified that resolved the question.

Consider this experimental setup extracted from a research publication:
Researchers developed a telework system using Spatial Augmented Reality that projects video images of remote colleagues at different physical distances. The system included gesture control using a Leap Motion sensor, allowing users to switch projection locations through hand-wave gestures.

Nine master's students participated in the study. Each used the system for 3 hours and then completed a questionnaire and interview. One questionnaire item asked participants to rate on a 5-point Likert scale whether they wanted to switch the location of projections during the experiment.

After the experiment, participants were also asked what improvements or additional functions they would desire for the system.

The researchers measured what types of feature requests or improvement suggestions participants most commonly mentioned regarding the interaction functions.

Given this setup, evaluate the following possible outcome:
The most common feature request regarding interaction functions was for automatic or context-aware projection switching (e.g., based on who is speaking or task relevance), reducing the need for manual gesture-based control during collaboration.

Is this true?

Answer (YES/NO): NO